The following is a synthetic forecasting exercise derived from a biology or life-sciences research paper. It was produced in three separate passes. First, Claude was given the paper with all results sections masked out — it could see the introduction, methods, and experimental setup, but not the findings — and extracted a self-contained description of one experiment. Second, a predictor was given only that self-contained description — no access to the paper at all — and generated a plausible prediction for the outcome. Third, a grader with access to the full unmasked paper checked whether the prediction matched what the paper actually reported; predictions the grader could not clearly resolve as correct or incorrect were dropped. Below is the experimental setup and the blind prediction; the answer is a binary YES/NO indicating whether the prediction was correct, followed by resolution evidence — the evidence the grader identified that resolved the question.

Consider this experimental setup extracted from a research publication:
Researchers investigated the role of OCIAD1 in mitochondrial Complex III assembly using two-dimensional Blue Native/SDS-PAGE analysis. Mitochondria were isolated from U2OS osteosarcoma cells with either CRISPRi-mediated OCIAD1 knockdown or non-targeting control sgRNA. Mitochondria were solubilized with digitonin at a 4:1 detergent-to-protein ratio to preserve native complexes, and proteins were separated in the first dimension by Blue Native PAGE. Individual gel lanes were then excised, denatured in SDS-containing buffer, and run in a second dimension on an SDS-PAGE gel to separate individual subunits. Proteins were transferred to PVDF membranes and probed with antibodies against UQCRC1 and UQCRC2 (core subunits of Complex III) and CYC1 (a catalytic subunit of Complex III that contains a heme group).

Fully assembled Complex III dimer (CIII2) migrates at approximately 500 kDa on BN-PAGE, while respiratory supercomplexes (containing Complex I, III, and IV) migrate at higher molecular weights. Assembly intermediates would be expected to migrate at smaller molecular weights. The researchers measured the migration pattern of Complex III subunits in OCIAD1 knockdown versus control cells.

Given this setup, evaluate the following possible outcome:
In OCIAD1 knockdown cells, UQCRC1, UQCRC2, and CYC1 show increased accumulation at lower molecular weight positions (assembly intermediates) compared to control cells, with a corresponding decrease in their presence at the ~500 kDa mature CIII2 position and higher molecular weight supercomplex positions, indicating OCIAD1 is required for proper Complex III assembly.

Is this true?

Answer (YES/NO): NO